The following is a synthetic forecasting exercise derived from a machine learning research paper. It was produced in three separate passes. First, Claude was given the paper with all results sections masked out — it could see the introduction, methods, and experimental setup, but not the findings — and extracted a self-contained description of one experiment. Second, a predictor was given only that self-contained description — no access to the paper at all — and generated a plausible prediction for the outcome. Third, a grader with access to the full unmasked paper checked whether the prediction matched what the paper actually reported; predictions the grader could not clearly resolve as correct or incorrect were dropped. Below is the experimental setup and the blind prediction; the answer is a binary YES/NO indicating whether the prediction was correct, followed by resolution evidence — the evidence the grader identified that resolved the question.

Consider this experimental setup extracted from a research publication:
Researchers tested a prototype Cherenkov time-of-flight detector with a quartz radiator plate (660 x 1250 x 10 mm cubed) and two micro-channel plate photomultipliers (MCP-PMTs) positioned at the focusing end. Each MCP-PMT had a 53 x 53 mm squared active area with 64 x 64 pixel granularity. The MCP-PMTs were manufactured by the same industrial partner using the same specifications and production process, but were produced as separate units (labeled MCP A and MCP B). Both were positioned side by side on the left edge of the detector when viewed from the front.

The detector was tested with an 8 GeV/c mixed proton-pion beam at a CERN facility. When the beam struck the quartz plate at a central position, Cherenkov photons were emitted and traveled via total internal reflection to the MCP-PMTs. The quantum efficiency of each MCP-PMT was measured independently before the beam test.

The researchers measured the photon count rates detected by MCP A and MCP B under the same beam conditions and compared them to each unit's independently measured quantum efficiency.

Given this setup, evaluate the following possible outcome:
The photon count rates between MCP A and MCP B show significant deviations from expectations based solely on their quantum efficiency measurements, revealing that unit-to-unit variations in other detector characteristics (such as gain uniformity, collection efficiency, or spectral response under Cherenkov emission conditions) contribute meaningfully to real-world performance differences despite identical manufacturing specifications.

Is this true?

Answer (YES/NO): NO